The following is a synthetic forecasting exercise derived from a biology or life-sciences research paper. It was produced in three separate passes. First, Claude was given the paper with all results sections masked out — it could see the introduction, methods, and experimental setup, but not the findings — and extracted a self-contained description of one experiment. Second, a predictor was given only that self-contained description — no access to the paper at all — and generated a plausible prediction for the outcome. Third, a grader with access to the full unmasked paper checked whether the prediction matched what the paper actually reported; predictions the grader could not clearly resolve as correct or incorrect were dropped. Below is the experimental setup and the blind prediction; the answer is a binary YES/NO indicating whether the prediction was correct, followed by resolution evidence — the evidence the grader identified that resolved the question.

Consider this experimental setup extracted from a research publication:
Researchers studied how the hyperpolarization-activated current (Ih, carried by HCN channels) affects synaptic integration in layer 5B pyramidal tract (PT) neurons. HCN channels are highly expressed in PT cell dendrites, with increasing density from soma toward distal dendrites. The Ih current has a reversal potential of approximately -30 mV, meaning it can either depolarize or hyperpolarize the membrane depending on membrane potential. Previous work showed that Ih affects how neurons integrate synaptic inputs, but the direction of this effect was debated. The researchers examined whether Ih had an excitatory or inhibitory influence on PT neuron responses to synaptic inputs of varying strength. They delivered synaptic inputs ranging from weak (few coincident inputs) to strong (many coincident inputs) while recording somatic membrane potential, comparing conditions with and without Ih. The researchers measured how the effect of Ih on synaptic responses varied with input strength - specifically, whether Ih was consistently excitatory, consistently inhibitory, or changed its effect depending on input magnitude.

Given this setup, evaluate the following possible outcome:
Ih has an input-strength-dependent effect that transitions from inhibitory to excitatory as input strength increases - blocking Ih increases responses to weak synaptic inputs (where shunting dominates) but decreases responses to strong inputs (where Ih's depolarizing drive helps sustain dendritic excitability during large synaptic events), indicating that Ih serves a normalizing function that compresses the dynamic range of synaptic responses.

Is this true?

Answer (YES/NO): NO